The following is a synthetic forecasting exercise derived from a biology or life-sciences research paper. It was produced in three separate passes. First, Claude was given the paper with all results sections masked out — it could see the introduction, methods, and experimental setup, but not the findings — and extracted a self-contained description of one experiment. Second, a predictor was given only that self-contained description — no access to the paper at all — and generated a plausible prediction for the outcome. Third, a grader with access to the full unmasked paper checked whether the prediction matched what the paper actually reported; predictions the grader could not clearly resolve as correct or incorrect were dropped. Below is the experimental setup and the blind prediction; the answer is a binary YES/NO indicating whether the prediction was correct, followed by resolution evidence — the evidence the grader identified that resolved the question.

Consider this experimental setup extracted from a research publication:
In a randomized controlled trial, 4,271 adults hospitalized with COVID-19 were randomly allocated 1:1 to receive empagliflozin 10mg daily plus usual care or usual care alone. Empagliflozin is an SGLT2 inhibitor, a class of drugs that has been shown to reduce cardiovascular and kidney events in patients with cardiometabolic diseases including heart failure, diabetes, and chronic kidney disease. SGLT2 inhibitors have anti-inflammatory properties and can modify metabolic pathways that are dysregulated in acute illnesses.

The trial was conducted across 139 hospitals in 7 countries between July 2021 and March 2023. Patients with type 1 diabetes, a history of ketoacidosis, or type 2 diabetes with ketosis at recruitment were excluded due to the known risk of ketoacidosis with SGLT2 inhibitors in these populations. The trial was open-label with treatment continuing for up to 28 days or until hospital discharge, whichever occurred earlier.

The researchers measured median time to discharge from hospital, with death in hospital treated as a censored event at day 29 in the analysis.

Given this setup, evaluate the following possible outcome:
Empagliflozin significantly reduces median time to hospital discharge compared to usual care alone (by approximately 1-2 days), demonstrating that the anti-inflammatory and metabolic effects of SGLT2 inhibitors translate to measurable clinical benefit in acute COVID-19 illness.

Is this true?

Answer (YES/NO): NO